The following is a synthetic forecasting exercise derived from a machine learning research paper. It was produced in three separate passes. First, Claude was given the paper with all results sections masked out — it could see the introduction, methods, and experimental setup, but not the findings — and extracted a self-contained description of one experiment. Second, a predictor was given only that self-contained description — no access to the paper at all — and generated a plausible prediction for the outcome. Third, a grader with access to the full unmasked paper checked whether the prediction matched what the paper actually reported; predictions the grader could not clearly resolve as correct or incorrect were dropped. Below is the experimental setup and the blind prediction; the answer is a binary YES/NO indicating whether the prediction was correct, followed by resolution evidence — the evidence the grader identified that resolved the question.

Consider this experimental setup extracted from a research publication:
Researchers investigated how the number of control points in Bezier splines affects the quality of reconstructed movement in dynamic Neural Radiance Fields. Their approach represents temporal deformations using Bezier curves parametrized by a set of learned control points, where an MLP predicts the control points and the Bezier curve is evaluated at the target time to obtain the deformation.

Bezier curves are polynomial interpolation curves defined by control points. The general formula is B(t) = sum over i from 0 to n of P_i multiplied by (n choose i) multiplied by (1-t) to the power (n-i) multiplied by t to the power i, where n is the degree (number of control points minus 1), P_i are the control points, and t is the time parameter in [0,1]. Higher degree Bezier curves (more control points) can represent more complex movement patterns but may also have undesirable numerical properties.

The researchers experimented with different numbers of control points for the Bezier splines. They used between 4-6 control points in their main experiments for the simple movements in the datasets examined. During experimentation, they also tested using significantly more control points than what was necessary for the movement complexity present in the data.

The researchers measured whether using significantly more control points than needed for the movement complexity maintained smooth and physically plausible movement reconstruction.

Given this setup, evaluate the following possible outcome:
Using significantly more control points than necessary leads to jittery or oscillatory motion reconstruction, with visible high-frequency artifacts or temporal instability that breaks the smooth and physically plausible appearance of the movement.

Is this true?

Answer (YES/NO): YES